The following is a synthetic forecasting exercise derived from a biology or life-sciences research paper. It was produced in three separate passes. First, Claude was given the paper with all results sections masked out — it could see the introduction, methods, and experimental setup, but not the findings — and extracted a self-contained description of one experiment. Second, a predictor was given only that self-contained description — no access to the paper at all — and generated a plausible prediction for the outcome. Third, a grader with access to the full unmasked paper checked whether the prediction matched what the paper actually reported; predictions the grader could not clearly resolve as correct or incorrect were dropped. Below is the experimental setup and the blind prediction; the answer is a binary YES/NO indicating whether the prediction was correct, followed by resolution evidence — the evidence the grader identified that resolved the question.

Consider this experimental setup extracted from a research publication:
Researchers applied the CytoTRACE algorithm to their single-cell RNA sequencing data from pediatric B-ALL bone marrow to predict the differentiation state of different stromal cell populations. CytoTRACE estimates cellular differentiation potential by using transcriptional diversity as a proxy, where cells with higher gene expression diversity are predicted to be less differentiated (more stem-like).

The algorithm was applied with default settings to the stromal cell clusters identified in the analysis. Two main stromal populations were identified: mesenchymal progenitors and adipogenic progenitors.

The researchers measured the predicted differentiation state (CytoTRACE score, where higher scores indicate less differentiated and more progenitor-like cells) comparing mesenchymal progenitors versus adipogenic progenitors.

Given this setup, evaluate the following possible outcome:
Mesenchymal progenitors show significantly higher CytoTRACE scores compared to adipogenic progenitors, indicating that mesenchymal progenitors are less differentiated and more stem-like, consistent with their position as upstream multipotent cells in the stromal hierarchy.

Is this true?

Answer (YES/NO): YES